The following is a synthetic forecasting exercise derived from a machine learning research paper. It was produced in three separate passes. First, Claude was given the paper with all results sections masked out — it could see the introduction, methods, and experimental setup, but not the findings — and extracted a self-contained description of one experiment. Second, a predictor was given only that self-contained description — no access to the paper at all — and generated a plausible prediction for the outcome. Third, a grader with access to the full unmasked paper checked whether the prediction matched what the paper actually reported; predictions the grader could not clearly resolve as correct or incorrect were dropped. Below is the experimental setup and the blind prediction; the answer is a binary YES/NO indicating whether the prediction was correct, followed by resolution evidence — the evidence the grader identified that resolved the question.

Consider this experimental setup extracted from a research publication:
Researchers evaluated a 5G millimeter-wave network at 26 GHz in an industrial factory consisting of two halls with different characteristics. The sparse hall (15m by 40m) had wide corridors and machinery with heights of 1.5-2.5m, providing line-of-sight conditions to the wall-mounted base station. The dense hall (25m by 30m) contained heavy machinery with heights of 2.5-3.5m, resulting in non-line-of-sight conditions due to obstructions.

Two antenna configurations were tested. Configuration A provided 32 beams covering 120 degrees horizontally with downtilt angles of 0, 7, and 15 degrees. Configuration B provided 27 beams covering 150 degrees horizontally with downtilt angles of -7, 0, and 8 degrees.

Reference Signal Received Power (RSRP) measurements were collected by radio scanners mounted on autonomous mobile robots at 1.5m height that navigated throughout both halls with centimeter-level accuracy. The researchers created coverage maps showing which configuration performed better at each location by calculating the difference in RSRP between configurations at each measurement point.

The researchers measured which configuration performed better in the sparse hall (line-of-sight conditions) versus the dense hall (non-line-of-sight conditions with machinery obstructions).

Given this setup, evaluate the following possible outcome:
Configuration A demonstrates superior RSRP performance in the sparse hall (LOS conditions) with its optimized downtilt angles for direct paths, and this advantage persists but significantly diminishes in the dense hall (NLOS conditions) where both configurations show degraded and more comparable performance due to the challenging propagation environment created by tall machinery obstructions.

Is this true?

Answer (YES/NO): NO